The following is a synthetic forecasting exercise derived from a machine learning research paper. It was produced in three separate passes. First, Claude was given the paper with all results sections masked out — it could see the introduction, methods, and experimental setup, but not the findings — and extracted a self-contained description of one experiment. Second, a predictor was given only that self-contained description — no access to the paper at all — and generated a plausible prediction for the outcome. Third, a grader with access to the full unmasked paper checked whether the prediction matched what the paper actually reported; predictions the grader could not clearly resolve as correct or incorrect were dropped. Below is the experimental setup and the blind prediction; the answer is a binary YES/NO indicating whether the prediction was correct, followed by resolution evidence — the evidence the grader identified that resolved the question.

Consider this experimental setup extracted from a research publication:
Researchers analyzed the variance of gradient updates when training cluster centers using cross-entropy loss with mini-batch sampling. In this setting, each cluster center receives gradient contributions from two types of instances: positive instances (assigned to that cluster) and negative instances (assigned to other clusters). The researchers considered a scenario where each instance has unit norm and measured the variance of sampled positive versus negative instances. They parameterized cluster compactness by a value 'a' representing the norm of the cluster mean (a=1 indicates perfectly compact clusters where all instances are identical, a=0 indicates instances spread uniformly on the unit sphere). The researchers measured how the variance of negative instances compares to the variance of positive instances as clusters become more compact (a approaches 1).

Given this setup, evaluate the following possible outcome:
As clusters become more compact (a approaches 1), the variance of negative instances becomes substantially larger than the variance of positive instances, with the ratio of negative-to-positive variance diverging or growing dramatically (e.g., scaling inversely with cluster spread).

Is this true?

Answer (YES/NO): YES